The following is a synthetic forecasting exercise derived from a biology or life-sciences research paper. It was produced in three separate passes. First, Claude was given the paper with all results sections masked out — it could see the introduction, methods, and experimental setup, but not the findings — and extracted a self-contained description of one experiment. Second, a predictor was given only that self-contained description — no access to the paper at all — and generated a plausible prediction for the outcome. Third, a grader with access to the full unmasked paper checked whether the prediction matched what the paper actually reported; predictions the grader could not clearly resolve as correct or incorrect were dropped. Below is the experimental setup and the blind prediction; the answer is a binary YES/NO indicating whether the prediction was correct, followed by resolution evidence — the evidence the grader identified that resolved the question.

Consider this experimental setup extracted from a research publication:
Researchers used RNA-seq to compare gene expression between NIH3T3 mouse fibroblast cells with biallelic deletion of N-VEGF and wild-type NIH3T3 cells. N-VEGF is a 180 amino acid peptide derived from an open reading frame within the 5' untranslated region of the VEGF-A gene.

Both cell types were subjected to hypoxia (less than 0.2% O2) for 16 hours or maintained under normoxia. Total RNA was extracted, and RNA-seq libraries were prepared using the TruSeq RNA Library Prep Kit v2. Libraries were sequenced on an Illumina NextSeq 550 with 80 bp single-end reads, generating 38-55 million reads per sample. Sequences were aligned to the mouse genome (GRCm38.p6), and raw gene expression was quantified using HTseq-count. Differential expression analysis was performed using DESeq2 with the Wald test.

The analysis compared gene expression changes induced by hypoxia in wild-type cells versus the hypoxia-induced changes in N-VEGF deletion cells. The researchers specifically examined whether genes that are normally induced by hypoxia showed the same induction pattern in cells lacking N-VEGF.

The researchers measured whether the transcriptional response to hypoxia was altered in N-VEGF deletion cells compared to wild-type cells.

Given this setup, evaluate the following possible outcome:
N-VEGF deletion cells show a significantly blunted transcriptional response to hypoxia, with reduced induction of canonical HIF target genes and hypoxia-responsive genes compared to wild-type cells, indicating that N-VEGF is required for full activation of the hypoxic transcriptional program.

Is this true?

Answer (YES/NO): NO